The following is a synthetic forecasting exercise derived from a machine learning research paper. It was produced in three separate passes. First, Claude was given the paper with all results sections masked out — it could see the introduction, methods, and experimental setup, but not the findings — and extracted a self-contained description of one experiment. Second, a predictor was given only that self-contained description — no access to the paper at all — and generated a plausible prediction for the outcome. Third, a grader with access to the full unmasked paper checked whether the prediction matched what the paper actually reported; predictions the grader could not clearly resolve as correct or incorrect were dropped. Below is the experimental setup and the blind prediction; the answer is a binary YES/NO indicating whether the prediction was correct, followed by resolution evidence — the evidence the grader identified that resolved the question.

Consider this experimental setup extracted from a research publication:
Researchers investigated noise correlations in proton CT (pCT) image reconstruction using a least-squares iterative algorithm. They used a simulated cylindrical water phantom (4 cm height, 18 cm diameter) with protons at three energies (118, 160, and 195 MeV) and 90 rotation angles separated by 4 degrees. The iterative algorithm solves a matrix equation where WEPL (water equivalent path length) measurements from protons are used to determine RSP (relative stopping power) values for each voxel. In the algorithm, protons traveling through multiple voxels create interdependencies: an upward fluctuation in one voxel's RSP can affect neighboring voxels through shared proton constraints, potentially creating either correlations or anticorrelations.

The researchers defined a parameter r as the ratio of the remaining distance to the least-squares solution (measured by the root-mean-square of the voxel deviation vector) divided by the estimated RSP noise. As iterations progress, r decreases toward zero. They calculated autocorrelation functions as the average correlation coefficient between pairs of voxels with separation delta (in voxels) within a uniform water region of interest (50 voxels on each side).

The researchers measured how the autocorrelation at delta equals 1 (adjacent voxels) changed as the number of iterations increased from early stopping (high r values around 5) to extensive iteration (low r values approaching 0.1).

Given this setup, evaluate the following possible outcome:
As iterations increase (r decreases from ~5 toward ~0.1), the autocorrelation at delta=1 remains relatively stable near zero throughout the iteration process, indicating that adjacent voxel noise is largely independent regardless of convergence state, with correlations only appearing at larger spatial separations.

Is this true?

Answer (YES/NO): NO